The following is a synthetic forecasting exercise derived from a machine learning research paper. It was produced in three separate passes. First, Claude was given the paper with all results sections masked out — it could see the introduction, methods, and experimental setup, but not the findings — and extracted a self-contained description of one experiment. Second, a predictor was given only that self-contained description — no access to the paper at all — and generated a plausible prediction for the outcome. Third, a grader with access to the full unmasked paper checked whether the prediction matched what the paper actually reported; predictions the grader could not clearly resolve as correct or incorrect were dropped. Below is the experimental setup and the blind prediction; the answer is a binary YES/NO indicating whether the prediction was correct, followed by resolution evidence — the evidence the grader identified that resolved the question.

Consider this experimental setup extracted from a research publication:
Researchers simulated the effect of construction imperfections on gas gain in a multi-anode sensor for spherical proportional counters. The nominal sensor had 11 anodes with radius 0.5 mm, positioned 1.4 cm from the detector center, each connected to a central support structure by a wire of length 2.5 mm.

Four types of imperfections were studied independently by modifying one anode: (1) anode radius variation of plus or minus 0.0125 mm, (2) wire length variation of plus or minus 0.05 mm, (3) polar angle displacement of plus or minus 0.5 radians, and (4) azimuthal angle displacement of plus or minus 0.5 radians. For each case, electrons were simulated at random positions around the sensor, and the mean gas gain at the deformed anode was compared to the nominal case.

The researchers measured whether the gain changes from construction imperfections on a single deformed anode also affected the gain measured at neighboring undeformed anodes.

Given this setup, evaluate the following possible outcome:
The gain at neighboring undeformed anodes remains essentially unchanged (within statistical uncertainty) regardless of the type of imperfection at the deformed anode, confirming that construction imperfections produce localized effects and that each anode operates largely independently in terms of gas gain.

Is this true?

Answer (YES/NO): YES